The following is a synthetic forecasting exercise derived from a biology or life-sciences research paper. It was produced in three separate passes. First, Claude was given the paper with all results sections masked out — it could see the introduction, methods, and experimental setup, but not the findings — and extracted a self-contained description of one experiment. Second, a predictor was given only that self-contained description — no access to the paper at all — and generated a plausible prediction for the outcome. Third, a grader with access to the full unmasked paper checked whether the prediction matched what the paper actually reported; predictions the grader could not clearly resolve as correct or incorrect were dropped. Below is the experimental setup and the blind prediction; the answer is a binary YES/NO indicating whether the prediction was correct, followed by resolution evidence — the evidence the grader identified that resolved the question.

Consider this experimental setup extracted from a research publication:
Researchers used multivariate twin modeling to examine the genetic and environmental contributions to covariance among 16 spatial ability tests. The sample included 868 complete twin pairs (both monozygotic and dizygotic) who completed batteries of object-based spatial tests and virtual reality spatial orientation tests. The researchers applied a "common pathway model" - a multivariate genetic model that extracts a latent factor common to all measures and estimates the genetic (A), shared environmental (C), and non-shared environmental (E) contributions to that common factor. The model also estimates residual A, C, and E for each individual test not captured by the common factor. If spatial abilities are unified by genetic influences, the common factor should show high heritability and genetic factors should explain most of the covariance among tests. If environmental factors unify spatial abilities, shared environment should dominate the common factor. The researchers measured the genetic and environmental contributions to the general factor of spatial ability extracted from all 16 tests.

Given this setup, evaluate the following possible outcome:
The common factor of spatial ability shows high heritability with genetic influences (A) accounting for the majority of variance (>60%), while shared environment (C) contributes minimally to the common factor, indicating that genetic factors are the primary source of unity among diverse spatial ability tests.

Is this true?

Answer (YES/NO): YES